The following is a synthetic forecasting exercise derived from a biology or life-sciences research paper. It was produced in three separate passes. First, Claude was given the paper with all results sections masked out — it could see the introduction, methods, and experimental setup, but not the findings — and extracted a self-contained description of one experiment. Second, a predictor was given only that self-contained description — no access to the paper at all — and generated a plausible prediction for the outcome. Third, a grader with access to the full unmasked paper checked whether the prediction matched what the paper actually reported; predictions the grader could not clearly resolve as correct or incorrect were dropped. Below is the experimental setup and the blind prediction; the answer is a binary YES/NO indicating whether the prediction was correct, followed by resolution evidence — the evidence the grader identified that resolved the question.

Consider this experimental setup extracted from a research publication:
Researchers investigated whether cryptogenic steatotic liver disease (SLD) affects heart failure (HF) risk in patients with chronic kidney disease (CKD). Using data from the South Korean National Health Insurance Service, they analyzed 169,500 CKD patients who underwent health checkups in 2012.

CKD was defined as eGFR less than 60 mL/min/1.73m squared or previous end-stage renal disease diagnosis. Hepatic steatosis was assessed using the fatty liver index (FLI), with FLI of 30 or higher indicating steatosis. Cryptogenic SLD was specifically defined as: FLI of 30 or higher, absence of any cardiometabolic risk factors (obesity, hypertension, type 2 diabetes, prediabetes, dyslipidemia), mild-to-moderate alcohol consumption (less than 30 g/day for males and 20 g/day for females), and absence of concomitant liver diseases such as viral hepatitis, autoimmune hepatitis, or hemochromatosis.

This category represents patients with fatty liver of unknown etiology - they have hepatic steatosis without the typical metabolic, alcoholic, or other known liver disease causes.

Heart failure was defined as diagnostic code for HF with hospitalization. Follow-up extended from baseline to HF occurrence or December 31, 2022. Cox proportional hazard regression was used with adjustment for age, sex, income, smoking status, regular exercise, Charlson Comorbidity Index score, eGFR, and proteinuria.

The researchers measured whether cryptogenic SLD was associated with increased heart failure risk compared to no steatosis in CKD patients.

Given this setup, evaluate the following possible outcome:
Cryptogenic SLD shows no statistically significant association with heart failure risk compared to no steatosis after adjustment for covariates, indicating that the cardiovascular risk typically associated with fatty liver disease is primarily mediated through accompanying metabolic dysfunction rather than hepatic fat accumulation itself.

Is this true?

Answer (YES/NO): NO